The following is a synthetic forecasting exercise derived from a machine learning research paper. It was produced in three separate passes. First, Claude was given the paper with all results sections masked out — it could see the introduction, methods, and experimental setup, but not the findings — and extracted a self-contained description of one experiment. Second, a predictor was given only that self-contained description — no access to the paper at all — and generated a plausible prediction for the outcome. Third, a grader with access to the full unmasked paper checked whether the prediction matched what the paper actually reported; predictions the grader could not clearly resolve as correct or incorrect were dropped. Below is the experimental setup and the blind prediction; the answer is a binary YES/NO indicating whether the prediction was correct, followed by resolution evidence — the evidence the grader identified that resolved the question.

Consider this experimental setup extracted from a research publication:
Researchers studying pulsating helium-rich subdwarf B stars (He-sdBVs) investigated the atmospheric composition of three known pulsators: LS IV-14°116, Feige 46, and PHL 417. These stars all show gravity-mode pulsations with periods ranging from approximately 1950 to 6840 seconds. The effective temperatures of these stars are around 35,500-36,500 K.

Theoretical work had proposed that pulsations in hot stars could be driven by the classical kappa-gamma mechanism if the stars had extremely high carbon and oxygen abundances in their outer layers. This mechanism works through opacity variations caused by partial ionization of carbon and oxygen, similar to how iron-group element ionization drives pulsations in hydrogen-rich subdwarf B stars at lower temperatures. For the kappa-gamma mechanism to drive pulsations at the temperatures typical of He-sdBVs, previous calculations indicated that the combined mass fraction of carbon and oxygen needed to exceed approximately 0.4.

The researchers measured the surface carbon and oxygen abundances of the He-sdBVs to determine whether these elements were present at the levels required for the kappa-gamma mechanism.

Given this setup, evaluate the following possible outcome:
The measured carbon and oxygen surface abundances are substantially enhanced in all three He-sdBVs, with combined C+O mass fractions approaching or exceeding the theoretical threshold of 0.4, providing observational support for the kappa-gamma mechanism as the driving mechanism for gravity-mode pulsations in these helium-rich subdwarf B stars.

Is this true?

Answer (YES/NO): NO